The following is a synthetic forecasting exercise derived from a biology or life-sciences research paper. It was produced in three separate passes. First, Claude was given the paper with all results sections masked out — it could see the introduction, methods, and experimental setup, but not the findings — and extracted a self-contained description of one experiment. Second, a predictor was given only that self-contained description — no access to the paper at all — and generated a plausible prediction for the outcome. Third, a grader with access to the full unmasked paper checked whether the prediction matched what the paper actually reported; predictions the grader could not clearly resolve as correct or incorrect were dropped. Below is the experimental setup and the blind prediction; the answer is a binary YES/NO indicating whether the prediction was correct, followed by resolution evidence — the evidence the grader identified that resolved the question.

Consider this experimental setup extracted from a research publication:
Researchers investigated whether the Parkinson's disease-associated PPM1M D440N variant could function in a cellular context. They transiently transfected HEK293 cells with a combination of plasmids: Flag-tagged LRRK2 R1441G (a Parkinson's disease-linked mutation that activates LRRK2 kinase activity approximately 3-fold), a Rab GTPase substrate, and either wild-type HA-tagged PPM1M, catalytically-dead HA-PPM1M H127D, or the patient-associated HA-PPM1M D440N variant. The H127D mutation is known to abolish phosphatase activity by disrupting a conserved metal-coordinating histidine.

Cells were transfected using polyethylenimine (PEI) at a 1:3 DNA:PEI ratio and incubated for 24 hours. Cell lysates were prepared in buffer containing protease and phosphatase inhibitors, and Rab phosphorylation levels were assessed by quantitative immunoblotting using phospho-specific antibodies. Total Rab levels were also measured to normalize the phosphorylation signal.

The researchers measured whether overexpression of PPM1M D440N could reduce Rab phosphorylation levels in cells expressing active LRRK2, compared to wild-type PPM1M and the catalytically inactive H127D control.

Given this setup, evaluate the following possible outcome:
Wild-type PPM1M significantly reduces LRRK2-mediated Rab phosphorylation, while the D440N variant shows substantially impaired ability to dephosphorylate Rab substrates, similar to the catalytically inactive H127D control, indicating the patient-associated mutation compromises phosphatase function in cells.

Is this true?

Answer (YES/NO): YES